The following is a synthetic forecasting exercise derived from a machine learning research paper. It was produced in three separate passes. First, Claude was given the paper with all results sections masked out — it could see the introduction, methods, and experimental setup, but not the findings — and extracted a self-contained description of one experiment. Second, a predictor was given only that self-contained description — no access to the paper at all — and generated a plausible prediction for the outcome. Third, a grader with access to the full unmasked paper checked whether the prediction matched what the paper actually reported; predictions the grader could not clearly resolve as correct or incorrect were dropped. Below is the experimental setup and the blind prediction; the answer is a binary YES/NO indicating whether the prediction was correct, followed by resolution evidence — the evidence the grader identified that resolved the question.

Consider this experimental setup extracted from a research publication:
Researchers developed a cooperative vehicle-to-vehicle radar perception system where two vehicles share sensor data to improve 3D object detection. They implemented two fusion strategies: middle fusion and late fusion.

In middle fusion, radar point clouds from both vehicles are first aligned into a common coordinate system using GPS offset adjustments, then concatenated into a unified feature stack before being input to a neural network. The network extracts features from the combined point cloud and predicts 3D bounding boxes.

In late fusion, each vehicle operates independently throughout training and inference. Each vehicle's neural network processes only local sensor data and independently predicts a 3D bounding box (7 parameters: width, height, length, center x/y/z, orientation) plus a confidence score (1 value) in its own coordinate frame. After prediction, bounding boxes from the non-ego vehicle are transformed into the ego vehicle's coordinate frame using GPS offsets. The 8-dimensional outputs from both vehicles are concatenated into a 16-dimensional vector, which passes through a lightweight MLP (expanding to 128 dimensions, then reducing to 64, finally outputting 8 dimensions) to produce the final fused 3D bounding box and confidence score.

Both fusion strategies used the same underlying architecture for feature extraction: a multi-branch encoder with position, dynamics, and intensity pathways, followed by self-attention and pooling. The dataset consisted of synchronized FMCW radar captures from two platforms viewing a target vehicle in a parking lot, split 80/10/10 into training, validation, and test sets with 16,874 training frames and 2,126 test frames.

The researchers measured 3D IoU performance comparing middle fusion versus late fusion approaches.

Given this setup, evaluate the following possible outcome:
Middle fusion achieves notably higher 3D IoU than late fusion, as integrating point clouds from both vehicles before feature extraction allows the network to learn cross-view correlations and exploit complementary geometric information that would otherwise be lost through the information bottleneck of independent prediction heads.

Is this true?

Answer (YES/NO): YES